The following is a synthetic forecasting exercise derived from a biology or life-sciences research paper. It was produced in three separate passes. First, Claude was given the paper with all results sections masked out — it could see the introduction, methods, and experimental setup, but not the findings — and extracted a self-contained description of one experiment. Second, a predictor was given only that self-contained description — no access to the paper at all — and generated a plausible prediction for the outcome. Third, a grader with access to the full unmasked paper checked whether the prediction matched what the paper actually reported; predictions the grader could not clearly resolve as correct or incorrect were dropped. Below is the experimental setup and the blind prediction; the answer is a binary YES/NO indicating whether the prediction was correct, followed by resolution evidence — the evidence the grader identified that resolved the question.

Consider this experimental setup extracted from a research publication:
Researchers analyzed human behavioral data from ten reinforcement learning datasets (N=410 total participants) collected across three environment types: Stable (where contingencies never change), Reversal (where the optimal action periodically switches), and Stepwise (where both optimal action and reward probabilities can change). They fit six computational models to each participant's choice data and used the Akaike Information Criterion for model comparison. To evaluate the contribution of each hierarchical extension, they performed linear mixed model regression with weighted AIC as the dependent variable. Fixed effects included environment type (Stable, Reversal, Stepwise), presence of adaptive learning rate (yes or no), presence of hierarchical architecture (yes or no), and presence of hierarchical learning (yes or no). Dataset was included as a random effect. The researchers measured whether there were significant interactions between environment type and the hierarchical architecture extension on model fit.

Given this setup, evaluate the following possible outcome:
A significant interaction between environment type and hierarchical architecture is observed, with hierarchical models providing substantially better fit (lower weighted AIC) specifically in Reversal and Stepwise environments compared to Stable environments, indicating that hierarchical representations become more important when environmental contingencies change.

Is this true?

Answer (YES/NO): NO